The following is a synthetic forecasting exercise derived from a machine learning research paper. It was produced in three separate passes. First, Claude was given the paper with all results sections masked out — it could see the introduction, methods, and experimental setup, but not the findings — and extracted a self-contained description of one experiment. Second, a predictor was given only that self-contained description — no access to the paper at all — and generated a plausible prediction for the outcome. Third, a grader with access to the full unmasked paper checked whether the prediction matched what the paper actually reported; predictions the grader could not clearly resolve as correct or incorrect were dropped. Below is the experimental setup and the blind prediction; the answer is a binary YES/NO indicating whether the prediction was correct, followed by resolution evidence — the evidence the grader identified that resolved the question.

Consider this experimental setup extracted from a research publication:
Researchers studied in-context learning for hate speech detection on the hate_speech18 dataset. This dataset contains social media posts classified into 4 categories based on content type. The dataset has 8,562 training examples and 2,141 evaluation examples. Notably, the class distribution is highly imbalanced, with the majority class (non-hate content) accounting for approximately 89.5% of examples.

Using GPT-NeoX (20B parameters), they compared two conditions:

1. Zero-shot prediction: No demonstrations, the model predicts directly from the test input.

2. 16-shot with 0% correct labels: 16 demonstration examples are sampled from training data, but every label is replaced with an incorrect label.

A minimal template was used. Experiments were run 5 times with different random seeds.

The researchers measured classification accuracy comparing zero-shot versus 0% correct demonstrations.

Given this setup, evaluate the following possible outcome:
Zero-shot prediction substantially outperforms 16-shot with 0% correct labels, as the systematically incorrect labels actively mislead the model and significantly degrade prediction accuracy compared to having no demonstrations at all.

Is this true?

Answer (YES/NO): YES